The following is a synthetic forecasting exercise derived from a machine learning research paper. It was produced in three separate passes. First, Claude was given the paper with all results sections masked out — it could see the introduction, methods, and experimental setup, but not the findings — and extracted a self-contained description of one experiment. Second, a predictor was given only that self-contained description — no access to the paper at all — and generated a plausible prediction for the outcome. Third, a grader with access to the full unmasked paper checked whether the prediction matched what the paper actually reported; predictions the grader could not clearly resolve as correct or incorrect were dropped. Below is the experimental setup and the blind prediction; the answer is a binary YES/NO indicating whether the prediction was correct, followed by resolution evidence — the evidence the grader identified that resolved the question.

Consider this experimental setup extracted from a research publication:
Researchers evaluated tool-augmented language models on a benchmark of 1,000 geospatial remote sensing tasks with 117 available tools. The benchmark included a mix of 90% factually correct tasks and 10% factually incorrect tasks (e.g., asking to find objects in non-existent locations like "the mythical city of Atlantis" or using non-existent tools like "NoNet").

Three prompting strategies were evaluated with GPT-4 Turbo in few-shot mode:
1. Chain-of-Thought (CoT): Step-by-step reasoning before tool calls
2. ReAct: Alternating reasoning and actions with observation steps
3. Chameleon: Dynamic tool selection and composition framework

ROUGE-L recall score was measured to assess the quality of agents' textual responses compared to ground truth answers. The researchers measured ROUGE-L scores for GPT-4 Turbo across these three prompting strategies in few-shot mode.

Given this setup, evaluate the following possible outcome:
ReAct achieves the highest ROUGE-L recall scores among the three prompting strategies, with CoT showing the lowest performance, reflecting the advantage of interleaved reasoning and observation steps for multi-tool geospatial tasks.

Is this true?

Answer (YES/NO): NO